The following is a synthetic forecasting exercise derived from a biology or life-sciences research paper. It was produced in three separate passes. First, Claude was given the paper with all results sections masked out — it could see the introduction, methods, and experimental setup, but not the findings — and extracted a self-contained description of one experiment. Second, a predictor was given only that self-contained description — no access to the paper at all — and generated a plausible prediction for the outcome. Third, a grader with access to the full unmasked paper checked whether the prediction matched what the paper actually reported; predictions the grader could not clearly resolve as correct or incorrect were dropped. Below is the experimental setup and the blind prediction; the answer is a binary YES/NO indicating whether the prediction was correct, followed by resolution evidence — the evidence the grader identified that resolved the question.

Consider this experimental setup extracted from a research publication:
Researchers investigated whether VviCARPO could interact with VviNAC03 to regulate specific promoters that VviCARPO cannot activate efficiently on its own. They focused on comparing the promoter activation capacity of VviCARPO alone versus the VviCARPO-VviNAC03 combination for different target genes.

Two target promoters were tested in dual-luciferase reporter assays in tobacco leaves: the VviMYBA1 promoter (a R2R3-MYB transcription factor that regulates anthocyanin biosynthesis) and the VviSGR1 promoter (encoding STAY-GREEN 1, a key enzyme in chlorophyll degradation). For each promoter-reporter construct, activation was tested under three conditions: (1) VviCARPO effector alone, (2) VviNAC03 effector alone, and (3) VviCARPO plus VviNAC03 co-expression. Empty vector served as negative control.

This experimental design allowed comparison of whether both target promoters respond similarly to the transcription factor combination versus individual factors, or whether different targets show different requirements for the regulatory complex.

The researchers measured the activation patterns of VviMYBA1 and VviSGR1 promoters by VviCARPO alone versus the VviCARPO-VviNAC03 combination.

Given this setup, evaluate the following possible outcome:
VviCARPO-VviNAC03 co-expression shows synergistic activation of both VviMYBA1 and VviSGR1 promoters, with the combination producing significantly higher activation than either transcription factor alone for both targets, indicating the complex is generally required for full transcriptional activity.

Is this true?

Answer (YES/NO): NO